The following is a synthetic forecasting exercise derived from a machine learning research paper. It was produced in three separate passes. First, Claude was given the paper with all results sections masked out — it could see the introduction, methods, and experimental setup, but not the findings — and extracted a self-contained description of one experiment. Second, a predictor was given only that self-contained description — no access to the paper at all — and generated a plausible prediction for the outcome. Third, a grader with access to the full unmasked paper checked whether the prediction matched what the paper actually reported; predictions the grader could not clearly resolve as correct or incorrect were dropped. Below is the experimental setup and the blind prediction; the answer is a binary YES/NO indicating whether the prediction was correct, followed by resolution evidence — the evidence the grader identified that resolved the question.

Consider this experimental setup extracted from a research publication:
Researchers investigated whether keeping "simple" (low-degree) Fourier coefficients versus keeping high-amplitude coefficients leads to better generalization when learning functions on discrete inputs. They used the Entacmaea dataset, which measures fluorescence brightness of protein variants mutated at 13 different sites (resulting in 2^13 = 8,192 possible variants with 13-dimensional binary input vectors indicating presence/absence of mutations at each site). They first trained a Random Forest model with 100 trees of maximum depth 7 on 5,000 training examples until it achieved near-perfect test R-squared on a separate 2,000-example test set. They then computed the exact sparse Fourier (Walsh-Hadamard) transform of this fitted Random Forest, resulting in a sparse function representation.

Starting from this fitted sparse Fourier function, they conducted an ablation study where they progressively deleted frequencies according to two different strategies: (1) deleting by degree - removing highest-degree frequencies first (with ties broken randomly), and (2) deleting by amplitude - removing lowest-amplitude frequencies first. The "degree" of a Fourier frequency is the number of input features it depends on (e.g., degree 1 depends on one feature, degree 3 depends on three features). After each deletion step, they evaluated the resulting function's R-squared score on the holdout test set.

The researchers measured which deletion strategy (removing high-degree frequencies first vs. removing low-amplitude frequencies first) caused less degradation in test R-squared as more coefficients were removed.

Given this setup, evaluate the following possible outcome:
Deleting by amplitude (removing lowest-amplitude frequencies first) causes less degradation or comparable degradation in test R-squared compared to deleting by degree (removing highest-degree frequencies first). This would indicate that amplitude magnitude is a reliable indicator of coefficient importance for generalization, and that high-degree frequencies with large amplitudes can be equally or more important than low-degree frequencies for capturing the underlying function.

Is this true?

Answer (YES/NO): YES